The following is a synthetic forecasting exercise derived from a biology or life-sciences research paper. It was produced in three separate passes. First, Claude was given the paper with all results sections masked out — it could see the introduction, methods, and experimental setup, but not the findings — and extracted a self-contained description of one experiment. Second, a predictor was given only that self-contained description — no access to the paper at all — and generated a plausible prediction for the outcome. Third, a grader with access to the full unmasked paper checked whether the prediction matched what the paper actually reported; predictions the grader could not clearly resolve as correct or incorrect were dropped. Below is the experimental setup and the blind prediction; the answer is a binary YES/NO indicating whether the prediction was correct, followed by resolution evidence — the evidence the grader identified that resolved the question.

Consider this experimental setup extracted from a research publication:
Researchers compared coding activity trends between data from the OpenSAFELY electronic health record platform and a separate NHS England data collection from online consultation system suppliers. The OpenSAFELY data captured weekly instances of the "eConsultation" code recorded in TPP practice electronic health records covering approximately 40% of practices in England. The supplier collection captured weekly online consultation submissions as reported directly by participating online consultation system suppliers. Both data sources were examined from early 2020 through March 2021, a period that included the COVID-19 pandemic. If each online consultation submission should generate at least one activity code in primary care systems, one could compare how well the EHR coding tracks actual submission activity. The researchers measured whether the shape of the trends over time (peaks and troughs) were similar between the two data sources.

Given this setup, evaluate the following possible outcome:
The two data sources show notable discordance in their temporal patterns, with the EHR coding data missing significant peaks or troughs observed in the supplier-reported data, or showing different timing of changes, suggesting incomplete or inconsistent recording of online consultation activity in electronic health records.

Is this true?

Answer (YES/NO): NO